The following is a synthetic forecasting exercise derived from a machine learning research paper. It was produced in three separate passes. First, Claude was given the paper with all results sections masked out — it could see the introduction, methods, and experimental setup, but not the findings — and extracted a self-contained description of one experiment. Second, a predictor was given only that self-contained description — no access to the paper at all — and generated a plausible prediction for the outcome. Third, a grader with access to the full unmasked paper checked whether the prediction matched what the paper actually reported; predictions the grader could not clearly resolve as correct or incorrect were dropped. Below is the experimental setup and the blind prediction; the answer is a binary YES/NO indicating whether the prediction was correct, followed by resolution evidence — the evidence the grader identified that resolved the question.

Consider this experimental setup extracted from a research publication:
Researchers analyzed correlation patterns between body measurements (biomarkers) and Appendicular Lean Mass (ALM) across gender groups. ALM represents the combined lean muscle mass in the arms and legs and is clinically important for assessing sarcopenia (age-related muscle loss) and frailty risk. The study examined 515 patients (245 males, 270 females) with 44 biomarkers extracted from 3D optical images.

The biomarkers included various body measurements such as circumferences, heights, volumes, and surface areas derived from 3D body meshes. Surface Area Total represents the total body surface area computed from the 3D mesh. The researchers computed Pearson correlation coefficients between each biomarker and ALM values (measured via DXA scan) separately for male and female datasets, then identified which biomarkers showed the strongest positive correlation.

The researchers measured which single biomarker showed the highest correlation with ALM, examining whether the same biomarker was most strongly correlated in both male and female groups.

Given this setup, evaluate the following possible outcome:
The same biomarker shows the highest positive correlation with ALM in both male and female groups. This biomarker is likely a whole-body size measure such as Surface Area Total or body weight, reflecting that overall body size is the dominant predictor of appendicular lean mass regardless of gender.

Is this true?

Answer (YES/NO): YES